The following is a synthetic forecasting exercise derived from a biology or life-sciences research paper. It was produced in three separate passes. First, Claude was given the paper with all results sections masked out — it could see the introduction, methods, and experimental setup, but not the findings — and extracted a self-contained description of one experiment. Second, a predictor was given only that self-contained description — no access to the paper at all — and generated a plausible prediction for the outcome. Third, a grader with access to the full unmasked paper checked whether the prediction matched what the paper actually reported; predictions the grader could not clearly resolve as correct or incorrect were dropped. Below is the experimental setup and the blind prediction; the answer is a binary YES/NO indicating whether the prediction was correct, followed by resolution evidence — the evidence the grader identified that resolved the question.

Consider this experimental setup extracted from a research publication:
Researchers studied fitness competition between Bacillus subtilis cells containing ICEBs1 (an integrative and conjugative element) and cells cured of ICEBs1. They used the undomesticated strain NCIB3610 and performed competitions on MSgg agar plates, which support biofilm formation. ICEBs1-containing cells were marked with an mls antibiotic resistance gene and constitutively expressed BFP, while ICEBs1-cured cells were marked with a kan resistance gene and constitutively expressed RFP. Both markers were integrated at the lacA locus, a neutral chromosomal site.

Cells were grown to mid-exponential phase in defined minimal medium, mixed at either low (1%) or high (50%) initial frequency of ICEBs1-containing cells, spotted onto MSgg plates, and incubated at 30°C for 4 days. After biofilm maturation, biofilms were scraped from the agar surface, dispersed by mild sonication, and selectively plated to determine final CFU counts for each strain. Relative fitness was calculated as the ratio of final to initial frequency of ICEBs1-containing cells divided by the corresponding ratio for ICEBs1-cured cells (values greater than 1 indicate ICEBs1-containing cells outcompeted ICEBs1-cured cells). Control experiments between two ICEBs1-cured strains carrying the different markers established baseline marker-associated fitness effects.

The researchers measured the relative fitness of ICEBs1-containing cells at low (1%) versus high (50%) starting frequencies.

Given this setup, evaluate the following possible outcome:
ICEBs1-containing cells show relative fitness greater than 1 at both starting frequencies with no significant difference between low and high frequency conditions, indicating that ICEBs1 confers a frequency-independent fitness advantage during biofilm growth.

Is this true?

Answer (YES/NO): NO